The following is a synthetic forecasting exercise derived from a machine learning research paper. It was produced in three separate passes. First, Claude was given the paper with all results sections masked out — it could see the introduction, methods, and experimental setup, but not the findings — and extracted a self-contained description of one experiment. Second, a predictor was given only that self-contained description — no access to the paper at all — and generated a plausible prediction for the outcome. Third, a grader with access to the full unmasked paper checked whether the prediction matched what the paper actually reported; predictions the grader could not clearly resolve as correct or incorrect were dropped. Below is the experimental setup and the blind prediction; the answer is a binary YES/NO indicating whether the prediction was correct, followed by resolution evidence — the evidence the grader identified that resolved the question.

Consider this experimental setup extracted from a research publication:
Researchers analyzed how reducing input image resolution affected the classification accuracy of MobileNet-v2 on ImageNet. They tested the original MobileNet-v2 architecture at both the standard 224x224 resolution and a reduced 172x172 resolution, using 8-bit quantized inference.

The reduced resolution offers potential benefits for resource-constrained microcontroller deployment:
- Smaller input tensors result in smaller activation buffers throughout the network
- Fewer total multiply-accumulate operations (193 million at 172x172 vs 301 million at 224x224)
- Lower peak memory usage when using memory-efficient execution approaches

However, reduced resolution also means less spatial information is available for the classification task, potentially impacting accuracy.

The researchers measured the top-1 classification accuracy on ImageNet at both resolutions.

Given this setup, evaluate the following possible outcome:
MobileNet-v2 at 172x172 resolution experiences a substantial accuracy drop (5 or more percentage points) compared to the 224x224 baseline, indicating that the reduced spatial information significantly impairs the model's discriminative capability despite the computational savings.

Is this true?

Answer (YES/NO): NO